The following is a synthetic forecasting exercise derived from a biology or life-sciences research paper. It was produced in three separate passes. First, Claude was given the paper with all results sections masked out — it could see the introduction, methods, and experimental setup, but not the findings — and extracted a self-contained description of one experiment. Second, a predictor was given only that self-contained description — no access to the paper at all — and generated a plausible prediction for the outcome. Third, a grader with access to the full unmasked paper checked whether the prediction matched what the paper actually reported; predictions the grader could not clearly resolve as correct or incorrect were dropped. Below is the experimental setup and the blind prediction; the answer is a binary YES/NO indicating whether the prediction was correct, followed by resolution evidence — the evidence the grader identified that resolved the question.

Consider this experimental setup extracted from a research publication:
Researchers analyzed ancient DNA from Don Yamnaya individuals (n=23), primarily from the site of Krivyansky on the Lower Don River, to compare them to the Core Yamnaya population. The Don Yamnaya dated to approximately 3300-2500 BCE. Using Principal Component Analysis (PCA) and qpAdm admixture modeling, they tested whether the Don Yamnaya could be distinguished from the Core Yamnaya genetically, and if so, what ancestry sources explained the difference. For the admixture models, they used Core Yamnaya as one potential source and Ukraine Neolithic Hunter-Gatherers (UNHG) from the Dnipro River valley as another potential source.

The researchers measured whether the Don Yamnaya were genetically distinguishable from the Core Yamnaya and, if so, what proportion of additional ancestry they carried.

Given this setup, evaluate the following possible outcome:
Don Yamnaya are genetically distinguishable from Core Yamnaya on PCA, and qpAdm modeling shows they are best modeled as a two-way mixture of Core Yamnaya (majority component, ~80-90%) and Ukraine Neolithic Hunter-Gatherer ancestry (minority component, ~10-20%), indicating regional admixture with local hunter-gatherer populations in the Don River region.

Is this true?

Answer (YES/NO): YES